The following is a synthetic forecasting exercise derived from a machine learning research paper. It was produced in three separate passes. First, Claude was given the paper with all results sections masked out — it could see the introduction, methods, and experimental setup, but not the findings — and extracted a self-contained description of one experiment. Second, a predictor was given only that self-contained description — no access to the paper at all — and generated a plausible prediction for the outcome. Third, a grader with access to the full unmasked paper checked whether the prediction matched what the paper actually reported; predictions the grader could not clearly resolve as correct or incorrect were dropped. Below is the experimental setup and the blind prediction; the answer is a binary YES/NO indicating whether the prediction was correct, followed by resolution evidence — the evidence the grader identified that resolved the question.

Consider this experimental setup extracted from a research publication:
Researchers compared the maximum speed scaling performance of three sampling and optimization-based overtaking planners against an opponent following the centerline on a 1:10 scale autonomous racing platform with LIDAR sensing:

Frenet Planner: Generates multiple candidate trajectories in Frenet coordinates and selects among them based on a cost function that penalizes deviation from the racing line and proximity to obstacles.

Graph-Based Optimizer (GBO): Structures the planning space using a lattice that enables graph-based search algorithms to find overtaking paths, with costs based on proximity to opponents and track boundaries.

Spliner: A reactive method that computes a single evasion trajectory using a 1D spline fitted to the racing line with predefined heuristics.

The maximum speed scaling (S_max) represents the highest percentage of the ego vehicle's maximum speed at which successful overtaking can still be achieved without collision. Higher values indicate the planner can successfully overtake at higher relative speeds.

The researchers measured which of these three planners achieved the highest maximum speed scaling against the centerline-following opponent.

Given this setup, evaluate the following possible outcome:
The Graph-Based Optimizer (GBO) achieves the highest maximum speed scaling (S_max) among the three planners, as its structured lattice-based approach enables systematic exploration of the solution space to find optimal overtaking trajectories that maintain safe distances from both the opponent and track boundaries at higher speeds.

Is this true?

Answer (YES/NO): NO